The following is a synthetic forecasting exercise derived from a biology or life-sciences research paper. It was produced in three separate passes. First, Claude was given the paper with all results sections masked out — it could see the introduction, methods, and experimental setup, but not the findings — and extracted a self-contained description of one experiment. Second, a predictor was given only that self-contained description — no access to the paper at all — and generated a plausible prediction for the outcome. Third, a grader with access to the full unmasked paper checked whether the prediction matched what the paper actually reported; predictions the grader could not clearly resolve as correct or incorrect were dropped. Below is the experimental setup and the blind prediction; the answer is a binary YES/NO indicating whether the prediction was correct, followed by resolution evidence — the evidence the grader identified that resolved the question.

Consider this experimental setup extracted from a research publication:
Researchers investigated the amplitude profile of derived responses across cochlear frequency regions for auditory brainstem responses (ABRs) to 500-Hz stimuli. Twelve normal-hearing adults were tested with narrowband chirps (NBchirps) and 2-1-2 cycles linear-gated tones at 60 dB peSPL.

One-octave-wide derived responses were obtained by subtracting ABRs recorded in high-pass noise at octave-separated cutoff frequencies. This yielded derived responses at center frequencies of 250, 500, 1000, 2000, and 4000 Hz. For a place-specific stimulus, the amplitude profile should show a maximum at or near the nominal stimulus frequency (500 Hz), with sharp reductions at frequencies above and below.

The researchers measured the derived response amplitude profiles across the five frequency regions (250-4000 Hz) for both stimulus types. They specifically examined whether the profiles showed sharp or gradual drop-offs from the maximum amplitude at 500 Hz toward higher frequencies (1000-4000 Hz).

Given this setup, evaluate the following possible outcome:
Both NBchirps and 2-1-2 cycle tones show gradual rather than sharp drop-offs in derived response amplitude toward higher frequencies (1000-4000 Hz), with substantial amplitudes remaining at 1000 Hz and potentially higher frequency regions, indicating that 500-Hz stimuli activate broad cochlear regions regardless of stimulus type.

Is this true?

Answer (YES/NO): NO